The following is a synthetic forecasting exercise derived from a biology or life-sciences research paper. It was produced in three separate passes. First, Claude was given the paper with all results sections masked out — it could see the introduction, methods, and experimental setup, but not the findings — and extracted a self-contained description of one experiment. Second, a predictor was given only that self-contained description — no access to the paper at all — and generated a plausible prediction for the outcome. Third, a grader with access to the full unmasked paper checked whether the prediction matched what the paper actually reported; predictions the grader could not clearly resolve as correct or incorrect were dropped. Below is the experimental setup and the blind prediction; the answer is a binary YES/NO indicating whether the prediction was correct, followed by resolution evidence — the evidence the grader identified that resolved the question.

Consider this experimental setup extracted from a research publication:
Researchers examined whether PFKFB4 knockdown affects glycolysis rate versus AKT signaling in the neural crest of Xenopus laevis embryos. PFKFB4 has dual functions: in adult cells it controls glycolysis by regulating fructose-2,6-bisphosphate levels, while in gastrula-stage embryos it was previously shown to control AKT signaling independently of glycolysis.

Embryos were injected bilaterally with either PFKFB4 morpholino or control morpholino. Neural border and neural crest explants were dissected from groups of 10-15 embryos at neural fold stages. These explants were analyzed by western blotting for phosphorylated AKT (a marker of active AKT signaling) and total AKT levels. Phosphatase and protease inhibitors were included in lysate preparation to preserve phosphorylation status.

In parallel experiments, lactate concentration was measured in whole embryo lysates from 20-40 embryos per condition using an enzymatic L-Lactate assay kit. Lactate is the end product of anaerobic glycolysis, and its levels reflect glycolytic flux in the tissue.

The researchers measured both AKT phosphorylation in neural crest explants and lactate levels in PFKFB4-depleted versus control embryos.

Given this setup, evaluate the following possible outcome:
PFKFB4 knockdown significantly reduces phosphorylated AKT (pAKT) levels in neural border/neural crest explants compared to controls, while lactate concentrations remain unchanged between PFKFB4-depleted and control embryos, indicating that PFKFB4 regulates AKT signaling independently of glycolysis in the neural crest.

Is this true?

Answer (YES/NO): NO